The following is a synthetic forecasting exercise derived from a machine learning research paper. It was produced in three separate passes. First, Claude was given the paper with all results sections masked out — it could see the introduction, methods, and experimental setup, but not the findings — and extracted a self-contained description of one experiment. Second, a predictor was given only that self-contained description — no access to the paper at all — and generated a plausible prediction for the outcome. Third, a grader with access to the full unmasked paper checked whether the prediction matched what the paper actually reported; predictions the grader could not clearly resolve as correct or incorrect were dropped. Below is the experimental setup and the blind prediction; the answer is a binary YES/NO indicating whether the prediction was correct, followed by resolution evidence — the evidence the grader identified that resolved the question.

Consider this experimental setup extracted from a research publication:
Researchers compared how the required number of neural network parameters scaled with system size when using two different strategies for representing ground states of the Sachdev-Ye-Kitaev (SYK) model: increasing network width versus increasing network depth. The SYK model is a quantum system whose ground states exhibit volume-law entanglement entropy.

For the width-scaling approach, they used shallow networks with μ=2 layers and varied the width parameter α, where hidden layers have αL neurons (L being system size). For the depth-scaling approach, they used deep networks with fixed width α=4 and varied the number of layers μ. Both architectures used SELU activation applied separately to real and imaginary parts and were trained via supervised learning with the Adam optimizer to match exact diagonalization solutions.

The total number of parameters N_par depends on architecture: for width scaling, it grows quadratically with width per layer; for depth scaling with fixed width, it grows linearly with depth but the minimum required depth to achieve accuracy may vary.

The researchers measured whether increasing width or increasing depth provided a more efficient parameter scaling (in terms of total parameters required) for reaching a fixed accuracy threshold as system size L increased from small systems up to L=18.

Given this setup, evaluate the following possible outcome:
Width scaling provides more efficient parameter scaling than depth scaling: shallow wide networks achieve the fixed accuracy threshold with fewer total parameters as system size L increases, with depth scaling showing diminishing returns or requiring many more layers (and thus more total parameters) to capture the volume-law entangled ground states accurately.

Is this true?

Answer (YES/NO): NO